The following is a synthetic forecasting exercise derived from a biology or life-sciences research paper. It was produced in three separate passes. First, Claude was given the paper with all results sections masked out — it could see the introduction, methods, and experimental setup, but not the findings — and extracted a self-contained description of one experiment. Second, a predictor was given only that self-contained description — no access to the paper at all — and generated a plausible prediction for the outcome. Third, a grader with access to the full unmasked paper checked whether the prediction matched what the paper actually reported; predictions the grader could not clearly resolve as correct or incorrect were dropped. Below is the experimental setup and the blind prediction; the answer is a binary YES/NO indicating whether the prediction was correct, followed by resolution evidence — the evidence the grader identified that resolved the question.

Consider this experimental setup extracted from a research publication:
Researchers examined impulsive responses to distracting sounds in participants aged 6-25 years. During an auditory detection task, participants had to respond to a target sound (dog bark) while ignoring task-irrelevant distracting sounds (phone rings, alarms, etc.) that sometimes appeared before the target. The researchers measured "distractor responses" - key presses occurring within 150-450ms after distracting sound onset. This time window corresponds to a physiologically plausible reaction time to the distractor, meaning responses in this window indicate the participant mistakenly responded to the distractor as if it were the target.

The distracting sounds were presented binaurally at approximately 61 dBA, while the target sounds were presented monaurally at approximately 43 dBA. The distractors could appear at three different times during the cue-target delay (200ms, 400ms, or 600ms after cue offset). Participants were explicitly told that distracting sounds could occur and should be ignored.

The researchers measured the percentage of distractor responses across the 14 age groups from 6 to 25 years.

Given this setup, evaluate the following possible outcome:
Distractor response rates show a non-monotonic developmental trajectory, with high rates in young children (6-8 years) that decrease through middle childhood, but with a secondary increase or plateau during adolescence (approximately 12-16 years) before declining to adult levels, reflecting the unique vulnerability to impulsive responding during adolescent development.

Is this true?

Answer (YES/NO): NO